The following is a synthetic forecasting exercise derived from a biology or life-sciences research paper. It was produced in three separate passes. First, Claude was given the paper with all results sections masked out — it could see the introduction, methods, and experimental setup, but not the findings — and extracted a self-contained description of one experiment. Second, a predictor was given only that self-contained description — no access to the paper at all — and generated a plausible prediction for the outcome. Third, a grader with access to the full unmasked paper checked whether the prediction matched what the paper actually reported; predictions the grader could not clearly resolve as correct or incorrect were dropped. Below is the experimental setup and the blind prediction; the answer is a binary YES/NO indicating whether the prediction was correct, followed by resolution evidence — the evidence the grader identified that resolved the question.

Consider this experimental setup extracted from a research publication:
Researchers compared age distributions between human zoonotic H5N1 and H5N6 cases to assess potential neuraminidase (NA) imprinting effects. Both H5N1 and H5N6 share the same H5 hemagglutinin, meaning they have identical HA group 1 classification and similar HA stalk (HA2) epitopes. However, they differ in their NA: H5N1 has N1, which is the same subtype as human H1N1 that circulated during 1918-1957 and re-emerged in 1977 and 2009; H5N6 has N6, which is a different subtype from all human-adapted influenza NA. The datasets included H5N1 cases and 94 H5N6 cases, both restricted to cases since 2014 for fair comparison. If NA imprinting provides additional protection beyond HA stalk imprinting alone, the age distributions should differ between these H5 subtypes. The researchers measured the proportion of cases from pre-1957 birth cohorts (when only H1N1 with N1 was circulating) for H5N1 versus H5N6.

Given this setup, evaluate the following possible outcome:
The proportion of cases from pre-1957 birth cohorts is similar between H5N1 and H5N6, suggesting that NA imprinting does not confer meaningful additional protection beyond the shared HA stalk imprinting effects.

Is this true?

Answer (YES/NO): NO